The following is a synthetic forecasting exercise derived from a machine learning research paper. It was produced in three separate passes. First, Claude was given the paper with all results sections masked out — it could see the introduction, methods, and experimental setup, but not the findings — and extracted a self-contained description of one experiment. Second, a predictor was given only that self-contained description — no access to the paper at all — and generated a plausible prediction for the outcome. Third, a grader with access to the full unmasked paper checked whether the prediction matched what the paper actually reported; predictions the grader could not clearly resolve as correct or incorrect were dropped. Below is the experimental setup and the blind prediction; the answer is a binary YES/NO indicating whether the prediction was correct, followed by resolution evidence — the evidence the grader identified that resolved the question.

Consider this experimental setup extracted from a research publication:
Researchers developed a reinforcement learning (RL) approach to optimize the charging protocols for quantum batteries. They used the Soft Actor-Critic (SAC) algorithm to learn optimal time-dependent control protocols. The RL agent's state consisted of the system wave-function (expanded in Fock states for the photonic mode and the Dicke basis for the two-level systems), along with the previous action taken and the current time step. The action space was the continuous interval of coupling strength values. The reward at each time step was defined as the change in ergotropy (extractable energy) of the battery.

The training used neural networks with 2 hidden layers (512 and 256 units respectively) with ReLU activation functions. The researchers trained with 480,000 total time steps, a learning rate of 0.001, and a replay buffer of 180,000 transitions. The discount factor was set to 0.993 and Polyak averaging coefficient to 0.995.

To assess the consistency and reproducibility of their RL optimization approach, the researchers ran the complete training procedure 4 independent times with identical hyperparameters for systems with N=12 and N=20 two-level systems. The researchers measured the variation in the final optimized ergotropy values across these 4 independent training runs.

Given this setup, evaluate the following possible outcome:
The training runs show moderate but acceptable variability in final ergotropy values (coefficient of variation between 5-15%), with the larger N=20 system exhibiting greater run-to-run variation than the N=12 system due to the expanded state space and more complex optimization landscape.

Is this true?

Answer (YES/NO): NO